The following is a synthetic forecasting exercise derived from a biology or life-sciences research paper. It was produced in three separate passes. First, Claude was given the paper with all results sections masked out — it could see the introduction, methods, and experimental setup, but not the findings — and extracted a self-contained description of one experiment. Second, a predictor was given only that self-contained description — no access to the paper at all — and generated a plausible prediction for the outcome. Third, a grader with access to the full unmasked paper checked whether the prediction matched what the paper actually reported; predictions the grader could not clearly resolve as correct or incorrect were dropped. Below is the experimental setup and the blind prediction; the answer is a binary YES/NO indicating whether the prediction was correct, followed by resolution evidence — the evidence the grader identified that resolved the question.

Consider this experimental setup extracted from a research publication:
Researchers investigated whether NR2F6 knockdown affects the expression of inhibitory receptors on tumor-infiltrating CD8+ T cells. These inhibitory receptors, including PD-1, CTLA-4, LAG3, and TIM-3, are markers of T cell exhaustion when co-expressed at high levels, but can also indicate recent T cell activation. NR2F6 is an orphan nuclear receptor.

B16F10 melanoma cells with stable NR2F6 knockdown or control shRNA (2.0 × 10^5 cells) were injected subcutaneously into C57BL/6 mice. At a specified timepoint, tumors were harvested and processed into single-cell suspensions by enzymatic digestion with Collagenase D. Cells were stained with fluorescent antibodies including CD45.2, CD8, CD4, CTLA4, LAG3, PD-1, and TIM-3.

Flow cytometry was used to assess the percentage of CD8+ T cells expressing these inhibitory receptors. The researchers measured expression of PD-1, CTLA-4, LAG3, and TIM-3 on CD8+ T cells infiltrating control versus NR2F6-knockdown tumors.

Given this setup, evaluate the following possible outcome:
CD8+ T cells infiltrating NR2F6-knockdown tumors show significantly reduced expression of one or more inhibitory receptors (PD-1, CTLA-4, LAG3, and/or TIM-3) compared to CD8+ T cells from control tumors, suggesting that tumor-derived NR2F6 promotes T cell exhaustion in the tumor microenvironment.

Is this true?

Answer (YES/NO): NO